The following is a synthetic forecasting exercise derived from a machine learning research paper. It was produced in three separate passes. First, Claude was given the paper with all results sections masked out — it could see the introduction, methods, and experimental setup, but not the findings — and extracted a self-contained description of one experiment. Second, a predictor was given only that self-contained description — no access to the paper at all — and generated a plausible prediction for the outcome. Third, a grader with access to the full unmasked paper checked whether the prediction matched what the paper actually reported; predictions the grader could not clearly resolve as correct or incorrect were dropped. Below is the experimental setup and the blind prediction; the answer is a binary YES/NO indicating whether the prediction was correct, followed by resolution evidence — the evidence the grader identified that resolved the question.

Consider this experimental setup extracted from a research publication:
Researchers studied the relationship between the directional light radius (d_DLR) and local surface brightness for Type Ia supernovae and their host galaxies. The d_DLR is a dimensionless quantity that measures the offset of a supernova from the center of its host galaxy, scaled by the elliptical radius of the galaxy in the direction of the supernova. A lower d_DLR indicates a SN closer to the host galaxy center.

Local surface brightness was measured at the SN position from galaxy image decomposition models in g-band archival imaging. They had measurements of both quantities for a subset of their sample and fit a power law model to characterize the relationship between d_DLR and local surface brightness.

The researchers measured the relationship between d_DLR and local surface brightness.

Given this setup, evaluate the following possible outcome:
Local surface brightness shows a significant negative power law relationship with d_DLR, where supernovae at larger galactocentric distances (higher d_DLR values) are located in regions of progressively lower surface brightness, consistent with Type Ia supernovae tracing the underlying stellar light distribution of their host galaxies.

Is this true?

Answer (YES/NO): YES